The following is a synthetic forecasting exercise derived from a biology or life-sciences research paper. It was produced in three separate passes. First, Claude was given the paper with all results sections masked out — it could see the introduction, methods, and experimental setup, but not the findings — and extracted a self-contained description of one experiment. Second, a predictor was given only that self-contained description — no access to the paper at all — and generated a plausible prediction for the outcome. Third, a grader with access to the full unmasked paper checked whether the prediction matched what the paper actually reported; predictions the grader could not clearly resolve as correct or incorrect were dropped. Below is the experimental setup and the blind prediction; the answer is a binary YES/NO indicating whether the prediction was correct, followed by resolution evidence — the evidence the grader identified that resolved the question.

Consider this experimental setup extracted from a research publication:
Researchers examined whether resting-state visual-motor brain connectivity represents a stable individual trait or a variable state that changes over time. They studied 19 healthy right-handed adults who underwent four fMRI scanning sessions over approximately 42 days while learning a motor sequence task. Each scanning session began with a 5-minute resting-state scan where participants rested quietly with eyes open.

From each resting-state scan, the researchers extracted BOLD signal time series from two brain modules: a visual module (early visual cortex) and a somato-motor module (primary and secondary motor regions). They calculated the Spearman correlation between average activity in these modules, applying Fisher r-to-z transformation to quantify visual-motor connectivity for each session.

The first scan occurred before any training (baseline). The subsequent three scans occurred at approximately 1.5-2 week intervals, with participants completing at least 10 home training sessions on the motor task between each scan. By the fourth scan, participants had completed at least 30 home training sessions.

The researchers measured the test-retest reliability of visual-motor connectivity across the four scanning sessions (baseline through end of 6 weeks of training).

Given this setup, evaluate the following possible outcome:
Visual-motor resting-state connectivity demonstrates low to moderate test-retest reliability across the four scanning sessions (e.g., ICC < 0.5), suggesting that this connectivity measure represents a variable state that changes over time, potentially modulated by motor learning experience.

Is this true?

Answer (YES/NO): NO